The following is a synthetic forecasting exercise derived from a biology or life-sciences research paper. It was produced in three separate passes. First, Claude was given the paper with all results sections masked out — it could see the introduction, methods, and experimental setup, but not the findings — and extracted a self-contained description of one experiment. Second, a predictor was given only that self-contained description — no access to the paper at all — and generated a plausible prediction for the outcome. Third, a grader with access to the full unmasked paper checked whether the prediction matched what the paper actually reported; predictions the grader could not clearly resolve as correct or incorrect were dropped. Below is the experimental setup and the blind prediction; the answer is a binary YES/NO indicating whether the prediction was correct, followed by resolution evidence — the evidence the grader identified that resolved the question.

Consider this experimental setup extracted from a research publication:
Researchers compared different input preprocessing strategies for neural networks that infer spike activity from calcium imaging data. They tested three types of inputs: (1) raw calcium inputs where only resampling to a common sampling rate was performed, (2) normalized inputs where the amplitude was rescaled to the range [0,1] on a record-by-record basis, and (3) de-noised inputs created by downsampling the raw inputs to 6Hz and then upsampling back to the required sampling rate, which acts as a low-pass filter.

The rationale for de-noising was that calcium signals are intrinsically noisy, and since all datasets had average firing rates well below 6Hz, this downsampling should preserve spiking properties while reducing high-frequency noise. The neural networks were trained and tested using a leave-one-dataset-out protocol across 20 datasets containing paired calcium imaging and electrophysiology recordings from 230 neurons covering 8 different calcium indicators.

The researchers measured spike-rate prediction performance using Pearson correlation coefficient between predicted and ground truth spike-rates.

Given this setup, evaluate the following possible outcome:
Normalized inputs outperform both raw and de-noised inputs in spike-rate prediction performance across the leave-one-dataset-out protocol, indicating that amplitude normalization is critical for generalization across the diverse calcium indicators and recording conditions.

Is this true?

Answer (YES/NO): NO